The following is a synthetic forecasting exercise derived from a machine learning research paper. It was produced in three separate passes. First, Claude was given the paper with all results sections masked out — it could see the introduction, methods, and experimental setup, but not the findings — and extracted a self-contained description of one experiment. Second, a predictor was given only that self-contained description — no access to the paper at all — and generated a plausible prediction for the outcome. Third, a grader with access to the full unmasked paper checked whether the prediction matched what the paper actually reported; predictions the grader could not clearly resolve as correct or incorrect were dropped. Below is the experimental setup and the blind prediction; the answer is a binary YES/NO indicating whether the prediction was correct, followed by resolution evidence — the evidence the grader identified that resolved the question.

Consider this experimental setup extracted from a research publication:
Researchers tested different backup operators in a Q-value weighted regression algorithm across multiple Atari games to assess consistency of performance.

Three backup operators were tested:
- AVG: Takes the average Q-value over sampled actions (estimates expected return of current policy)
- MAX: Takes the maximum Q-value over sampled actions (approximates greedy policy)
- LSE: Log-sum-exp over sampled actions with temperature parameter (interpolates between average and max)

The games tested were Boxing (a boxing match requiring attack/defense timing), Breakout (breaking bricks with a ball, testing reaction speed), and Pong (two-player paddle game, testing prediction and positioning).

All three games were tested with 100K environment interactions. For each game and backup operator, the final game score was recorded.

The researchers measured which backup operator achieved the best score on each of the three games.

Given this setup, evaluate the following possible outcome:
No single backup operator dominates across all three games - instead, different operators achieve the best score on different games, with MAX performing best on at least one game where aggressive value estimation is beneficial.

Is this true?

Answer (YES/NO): YES